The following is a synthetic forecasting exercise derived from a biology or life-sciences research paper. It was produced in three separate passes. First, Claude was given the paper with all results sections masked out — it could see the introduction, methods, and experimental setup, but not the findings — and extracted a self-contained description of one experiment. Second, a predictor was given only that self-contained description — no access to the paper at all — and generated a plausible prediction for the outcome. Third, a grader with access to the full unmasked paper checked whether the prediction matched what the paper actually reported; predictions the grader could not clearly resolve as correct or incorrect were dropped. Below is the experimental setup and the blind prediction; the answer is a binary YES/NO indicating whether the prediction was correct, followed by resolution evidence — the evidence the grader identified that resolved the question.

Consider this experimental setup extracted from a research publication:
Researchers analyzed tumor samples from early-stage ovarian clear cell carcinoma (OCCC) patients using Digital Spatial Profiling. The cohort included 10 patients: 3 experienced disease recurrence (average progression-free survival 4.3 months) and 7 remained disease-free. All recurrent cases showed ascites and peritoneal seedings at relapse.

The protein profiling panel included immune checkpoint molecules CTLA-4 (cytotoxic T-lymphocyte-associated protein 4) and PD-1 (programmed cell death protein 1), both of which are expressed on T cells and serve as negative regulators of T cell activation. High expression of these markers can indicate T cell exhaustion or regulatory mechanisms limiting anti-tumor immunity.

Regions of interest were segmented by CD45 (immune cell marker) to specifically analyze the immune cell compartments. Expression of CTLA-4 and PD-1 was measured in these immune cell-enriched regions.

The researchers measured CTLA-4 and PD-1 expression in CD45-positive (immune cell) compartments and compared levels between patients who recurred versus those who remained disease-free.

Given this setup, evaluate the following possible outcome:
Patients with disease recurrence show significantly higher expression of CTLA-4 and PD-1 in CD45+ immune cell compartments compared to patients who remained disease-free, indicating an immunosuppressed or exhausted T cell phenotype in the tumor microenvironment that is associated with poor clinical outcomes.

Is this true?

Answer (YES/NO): NO